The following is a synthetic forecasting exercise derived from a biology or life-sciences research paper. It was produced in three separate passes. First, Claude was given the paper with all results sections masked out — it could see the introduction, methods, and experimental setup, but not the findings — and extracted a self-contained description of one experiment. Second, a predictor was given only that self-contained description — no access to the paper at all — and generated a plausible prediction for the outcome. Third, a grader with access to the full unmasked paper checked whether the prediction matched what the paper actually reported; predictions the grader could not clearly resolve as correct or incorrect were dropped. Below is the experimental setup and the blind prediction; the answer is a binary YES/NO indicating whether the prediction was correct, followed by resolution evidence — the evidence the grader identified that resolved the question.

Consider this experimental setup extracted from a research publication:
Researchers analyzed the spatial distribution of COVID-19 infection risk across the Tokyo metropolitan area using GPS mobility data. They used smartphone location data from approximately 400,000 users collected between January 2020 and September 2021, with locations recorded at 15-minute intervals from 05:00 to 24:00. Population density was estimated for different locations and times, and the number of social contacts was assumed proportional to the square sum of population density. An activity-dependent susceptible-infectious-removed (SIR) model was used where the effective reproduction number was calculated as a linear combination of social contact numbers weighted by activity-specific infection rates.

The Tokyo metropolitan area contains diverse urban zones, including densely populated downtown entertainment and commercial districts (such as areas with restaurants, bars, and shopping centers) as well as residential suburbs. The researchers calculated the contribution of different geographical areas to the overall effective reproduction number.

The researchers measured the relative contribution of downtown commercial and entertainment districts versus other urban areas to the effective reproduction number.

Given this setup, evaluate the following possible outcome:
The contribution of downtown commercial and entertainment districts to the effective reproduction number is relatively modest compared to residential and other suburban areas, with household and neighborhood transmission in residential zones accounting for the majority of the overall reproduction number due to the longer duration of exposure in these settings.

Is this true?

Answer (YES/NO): NO